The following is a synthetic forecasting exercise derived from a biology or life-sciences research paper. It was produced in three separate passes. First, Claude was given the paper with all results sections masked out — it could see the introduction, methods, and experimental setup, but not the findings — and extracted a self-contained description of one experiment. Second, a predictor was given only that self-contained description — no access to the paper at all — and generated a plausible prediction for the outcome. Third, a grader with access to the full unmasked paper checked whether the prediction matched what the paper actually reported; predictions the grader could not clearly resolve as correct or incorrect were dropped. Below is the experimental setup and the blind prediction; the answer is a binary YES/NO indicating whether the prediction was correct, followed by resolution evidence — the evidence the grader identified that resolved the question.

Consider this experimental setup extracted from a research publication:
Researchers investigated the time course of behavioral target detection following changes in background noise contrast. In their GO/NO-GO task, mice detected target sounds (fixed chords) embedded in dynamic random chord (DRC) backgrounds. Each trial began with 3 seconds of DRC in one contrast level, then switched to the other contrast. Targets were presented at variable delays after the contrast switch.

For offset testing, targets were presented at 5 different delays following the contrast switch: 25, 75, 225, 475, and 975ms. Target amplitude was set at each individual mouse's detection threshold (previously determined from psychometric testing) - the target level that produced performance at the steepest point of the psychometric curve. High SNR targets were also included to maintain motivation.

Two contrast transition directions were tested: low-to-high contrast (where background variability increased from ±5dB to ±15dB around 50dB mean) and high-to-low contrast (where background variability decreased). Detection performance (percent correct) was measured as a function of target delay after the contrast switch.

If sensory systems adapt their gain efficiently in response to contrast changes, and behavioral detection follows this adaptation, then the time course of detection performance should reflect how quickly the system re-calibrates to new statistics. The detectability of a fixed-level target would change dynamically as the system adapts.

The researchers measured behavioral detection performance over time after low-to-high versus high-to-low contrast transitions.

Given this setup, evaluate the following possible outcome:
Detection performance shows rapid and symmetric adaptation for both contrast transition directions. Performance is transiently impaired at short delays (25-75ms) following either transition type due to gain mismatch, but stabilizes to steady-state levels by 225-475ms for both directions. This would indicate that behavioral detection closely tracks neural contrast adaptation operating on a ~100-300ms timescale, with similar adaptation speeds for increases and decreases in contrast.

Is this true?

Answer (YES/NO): NO